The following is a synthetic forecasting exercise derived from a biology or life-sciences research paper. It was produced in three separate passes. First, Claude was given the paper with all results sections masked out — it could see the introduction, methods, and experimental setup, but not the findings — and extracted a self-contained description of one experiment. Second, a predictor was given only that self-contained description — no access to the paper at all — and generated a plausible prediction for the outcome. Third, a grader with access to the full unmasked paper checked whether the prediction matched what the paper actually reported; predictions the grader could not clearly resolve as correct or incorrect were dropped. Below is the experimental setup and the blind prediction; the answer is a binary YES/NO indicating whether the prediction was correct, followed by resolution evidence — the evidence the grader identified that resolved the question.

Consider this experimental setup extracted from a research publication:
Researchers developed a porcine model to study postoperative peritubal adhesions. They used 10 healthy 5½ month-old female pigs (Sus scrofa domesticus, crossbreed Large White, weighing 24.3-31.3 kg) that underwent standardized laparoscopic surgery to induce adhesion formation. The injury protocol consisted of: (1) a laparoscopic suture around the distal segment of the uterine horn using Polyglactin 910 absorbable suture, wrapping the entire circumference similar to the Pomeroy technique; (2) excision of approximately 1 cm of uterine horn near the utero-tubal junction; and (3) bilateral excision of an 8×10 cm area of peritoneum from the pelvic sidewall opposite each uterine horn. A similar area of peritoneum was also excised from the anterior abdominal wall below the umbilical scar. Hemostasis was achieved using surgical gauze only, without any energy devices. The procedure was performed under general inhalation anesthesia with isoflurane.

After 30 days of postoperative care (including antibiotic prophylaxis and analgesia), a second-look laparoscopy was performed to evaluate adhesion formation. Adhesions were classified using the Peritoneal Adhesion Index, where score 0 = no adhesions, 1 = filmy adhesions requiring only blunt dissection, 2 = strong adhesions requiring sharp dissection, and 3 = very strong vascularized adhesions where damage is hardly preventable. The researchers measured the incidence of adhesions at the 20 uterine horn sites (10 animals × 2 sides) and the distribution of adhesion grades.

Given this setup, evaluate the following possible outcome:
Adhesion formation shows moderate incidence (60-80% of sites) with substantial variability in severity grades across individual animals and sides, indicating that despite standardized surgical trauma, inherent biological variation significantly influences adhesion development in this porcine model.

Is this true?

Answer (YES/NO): YES